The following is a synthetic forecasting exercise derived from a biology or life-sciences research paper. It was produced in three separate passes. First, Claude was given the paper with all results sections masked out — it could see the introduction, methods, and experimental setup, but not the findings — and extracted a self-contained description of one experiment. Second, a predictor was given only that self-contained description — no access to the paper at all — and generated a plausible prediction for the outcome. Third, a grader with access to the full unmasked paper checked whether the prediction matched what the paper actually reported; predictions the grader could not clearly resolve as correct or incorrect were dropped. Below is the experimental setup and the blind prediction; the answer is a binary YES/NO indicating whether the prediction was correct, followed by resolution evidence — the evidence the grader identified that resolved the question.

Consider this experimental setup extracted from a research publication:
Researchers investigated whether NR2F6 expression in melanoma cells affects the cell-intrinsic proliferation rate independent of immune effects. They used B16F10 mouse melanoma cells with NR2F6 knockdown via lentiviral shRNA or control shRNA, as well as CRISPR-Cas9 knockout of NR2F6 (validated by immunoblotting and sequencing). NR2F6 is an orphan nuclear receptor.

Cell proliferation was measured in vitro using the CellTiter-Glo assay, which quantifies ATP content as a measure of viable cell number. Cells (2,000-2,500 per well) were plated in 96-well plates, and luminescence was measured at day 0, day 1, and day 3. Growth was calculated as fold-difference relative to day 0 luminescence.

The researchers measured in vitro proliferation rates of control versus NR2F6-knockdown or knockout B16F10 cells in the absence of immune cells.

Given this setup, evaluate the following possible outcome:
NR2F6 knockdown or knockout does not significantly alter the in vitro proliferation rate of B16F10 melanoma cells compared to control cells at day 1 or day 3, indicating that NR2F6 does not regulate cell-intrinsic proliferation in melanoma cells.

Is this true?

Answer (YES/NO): YES